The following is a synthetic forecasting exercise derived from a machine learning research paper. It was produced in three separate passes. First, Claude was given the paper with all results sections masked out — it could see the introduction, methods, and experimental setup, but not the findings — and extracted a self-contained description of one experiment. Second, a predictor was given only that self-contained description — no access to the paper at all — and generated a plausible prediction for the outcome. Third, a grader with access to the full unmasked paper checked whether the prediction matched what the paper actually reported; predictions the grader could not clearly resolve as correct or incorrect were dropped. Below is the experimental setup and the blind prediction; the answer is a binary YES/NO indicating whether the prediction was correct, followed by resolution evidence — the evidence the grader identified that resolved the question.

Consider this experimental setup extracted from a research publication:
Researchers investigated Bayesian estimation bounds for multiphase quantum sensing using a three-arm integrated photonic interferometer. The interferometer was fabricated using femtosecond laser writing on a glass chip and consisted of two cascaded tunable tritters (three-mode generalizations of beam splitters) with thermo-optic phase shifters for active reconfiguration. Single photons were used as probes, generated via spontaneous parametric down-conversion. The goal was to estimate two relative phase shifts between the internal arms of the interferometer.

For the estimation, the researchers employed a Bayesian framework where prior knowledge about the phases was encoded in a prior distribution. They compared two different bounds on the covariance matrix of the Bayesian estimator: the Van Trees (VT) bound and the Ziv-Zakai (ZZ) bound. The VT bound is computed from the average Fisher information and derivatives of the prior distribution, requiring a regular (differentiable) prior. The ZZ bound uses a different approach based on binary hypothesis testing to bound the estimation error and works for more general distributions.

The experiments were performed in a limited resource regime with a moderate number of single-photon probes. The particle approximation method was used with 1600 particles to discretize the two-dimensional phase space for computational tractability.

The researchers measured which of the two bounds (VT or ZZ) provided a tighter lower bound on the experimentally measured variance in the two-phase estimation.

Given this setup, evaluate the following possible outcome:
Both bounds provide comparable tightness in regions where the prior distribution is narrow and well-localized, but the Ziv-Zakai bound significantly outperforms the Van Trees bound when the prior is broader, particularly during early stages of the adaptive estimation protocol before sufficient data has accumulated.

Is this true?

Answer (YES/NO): NO